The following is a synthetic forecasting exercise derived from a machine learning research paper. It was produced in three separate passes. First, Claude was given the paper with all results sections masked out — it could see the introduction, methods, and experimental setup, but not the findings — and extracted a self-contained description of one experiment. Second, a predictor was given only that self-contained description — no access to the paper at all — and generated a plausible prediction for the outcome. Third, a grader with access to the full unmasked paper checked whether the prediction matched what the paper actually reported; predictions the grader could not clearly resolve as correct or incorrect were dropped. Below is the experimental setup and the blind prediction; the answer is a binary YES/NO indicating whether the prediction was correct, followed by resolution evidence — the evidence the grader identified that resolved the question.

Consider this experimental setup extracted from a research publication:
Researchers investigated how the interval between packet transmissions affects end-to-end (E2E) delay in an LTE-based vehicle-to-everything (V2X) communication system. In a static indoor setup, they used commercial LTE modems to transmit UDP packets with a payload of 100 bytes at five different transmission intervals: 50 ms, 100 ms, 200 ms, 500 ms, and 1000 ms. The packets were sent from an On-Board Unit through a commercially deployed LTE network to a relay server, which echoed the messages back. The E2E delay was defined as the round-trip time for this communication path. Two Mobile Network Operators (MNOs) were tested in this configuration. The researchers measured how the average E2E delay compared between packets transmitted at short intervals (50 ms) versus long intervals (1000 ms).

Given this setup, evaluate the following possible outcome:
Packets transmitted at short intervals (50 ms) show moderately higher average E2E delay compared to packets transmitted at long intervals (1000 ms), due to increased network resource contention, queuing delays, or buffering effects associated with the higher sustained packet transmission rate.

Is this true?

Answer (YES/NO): NO